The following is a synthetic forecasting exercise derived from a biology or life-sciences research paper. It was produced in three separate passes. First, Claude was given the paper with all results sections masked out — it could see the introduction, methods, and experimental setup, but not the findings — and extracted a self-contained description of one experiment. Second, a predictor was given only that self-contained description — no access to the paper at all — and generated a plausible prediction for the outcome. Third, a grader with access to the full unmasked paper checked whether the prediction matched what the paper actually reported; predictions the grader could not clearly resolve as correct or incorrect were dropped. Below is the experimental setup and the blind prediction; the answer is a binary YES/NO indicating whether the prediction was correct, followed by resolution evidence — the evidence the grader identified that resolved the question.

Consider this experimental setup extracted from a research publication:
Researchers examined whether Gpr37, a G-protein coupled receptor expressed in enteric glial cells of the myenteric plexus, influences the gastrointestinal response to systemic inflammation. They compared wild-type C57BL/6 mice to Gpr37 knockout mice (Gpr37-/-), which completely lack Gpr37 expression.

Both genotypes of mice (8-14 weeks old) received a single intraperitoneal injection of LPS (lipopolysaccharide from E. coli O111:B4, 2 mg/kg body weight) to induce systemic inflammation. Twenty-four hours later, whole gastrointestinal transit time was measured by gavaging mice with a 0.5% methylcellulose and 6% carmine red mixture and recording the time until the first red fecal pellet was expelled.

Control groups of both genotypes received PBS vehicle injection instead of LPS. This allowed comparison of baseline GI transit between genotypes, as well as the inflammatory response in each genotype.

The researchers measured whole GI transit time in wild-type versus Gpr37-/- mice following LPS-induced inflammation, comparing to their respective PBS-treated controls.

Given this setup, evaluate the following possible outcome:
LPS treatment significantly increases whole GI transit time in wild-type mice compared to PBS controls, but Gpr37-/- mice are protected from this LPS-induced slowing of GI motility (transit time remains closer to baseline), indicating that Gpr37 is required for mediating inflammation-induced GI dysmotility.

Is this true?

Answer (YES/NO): YES